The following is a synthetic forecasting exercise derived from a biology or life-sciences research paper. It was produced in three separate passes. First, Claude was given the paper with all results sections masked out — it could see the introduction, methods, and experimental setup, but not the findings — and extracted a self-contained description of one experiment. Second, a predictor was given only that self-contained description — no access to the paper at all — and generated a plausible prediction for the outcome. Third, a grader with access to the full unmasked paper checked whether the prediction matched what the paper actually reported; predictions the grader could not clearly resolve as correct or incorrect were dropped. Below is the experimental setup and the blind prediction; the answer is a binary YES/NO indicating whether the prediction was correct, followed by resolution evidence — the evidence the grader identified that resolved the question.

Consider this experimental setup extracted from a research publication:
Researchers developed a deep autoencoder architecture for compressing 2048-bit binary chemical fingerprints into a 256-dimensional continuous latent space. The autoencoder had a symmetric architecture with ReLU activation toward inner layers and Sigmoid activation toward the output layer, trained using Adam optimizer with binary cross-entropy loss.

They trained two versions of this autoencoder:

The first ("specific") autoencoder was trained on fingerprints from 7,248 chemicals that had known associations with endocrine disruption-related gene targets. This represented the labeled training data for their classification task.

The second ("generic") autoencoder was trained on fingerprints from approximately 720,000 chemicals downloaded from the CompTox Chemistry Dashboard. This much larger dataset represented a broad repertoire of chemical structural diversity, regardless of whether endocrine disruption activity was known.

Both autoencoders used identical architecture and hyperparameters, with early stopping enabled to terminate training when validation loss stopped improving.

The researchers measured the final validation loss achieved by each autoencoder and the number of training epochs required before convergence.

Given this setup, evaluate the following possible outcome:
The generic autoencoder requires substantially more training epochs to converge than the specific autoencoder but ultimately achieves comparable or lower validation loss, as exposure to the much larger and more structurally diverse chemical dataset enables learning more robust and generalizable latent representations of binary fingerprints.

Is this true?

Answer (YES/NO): NO